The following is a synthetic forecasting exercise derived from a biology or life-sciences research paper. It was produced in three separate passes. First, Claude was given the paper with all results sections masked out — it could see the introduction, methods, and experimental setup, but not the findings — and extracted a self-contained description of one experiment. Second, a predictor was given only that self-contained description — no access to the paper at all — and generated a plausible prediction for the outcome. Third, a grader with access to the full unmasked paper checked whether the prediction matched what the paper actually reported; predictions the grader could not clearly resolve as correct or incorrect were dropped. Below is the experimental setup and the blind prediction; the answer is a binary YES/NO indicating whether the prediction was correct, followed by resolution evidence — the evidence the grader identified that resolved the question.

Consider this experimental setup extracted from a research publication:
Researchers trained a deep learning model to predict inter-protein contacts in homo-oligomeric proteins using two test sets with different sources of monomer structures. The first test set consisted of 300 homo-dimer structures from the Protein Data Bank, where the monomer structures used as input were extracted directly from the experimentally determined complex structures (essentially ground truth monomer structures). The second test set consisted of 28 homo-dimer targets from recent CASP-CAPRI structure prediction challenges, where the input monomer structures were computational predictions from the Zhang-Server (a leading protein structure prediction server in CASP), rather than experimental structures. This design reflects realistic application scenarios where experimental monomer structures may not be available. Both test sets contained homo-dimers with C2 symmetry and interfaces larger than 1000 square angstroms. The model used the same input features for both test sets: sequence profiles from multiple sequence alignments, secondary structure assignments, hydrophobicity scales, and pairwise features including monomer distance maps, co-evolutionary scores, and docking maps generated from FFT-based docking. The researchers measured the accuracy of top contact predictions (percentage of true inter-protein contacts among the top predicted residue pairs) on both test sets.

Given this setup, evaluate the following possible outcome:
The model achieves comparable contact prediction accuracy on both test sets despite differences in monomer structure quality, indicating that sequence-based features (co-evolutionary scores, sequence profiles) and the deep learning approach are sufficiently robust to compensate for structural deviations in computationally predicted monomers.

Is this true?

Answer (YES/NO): YES